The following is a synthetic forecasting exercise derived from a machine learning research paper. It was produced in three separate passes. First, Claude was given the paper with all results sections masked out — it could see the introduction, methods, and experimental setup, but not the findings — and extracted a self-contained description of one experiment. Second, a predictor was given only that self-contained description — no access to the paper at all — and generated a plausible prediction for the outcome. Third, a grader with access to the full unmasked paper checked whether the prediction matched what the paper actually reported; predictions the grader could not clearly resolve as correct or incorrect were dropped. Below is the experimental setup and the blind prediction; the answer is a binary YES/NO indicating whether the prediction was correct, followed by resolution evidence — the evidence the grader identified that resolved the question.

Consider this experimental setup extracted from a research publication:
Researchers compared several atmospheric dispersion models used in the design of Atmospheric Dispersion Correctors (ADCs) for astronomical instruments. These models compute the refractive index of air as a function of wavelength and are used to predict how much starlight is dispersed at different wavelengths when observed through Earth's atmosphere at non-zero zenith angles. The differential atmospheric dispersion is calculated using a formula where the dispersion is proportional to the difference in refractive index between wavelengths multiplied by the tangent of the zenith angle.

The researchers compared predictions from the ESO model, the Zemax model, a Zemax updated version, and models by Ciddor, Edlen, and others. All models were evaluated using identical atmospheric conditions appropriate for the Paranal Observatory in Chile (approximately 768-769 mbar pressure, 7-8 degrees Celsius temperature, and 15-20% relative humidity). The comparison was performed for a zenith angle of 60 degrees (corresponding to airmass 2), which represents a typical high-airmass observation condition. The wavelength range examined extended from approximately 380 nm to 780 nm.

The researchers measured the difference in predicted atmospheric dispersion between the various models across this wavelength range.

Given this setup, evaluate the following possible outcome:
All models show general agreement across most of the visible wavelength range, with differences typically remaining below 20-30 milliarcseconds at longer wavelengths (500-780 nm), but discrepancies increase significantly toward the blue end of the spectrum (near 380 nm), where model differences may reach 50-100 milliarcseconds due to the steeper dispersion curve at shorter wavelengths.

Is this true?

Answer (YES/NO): NO